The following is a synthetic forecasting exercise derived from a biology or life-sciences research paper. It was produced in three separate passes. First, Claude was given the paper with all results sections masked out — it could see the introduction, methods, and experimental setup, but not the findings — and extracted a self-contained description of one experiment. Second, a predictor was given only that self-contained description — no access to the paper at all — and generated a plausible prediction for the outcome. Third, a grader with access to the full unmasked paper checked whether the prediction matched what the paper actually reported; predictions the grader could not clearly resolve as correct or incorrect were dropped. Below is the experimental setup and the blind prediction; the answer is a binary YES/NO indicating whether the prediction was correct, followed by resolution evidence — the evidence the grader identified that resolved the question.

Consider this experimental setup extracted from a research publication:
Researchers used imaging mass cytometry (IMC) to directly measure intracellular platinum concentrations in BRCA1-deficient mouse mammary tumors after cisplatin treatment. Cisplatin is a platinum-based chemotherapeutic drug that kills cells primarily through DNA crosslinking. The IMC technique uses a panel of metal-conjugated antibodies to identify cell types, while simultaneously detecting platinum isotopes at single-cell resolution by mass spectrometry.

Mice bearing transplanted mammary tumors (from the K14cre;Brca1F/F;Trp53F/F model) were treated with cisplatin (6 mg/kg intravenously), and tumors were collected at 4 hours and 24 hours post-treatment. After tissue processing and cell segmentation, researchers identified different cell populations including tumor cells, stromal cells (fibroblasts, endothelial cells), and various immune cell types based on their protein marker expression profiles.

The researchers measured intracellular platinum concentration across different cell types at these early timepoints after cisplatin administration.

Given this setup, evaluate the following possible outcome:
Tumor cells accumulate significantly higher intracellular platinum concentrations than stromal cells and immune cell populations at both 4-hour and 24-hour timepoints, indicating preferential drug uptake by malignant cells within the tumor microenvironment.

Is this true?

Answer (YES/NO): NO